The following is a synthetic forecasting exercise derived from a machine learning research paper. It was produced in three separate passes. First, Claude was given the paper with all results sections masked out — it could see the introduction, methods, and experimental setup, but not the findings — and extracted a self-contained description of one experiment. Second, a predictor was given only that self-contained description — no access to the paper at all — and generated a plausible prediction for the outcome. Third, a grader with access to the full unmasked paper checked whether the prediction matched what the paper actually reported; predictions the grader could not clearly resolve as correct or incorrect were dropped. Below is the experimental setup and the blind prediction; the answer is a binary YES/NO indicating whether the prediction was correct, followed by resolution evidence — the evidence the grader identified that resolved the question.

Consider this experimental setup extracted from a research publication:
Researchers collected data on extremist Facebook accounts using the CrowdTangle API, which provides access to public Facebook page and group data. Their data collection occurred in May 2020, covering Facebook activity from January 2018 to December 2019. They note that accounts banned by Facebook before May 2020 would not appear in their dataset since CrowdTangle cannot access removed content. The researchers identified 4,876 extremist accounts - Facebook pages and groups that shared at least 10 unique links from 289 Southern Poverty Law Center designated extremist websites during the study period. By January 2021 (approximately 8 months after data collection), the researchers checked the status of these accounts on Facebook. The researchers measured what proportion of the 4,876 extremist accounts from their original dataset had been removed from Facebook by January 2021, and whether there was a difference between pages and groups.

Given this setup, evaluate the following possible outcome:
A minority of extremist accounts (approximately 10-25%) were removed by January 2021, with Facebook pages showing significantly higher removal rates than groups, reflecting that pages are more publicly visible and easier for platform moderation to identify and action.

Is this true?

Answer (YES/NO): NO